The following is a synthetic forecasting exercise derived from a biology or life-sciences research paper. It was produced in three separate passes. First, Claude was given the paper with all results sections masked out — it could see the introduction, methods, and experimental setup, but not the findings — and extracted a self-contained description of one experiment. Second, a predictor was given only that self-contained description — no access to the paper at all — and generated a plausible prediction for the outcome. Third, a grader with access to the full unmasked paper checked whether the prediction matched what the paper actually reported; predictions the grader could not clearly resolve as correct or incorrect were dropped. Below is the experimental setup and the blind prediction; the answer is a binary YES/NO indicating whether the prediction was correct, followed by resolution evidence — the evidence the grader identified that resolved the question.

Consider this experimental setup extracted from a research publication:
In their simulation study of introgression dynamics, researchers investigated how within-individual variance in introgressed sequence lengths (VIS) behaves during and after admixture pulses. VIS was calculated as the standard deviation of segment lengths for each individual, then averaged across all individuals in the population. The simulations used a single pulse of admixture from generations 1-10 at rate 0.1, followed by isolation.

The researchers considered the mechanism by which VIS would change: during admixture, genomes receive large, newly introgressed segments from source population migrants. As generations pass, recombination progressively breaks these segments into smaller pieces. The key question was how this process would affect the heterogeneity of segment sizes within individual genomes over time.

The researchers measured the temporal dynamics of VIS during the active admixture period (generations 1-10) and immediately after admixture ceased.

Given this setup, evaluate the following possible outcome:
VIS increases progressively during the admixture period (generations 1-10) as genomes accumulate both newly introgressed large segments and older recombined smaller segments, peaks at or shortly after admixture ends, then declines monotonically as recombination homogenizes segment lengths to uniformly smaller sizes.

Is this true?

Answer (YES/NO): NO